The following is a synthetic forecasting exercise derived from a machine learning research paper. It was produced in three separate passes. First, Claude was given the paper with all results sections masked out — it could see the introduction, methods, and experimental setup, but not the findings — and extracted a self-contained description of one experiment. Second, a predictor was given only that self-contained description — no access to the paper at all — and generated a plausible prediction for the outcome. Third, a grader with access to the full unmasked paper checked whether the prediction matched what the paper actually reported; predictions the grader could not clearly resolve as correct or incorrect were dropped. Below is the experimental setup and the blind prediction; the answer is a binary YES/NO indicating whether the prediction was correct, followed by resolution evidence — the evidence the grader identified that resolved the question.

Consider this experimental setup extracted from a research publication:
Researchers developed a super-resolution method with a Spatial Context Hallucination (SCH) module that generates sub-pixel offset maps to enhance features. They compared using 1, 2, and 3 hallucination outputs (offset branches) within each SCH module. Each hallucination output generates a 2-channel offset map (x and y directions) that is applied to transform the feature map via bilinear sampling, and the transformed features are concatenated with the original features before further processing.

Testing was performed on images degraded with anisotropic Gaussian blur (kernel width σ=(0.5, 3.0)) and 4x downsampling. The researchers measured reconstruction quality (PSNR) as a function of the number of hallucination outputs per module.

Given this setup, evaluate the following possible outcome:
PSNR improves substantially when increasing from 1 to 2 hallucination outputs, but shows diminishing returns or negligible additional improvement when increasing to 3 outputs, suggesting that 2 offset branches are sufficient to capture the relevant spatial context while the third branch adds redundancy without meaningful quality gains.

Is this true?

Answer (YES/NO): NO